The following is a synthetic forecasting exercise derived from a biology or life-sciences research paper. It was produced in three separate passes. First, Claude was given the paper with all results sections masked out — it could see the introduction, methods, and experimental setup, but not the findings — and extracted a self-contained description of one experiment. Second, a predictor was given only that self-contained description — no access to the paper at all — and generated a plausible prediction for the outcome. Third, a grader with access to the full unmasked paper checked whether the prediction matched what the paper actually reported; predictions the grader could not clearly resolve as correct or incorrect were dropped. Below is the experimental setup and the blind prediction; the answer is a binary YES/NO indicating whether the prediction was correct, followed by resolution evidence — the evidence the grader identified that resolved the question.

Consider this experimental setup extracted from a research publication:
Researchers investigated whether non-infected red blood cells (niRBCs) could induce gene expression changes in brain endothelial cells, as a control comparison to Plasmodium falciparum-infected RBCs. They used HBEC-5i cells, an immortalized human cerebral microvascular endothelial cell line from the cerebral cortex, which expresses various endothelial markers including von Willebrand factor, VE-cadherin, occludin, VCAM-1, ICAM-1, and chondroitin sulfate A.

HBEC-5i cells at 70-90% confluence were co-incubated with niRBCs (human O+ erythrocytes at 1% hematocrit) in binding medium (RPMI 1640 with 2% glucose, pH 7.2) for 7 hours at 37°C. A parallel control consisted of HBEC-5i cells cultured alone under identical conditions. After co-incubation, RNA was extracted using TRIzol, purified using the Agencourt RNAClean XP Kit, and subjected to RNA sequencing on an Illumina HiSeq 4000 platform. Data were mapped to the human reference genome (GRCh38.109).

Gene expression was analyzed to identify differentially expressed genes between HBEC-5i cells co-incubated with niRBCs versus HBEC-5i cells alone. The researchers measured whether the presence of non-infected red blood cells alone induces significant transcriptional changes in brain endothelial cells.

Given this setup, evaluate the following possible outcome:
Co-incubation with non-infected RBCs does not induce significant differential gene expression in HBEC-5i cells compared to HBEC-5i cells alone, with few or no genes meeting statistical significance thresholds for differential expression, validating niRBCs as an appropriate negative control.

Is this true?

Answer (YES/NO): NO